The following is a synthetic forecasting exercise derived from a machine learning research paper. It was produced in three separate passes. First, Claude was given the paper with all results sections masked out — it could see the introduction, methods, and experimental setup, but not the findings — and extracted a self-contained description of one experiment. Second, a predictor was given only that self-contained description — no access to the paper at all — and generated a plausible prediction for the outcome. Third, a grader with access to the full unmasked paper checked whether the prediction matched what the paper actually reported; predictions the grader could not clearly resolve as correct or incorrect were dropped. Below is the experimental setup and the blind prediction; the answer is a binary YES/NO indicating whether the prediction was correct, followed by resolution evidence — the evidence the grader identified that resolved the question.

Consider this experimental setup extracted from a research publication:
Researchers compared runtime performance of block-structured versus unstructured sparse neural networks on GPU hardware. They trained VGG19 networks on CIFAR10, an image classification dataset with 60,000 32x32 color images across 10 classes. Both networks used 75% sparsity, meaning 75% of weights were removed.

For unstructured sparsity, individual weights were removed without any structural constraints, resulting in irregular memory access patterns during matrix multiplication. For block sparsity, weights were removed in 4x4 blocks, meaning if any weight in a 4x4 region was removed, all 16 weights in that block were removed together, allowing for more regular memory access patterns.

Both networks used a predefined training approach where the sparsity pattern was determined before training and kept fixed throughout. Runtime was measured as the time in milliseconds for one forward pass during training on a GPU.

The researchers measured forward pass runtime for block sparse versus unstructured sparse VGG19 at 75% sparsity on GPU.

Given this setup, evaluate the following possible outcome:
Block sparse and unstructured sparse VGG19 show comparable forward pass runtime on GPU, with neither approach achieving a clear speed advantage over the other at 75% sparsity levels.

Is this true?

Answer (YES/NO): NO